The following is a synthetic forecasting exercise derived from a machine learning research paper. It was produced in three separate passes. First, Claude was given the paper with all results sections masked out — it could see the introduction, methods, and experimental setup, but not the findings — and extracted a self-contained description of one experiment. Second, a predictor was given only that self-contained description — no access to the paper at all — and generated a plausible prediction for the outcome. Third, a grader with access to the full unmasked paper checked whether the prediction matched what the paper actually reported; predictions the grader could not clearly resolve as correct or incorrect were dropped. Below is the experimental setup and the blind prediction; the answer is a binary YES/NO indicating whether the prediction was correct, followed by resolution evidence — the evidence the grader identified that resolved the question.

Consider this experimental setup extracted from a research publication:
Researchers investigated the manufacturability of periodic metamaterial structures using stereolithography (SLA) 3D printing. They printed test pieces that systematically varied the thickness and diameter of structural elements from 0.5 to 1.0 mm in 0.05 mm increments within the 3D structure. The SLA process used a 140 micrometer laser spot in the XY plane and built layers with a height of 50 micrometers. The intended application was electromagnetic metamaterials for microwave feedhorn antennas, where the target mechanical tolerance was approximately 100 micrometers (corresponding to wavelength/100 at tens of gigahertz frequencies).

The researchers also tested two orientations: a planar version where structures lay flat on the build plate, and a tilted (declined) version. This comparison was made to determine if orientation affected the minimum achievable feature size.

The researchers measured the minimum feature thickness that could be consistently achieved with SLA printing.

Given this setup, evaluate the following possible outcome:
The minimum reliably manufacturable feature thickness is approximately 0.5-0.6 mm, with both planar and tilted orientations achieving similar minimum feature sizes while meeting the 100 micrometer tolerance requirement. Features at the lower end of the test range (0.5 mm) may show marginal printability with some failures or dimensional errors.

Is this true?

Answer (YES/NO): NO